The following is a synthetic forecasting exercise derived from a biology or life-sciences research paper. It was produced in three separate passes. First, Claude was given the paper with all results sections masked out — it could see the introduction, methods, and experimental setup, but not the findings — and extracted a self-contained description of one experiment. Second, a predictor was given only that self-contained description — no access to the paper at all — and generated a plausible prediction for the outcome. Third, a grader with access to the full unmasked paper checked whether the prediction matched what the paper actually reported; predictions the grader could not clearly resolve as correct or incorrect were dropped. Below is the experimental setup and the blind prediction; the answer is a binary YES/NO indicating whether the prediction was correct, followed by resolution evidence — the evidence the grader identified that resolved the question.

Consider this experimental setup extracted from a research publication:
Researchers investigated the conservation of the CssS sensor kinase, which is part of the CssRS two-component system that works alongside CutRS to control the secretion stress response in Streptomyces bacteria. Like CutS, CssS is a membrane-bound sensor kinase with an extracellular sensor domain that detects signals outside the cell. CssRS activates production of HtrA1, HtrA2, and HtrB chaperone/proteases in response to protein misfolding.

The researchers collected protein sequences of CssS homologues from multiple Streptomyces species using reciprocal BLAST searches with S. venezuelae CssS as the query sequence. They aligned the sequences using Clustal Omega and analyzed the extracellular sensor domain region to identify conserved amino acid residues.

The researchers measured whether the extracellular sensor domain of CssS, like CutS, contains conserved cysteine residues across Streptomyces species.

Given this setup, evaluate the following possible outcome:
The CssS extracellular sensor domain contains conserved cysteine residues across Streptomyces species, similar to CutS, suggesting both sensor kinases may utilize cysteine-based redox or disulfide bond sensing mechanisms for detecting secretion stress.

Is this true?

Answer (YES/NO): YES